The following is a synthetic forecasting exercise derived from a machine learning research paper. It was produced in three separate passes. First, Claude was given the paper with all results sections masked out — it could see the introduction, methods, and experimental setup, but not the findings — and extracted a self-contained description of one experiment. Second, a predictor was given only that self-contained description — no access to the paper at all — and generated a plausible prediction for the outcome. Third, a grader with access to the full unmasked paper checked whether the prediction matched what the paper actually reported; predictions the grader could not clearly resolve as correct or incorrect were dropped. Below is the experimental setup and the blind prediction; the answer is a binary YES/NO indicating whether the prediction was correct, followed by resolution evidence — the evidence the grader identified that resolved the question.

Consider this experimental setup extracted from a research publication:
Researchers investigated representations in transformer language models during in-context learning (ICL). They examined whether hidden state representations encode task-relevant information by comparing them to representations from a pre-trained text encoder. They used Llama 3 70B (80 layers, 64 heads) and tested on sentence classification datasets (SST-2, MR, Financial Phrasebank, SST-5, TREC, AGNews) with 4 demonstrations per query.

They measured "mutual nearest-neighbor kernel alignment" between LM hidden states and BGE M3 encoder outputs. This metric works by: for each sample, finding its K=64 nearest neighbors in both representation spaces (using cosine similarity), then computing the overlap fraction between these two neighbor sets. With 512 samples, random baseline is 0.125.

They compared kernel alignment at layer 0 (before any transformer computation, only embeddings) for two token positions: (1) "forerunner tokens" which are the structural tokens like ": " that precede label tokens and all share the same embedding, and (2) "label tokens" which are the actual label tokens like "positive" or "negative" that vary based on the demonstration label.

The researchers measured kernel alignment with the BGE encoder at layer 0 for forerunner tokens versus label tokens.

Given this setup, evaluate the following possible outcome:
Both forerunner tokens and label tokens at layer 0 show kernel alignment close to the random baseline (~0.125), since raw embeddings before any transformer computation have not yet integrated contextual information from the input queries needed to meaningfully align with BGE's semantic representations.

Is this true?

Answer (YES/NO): NO